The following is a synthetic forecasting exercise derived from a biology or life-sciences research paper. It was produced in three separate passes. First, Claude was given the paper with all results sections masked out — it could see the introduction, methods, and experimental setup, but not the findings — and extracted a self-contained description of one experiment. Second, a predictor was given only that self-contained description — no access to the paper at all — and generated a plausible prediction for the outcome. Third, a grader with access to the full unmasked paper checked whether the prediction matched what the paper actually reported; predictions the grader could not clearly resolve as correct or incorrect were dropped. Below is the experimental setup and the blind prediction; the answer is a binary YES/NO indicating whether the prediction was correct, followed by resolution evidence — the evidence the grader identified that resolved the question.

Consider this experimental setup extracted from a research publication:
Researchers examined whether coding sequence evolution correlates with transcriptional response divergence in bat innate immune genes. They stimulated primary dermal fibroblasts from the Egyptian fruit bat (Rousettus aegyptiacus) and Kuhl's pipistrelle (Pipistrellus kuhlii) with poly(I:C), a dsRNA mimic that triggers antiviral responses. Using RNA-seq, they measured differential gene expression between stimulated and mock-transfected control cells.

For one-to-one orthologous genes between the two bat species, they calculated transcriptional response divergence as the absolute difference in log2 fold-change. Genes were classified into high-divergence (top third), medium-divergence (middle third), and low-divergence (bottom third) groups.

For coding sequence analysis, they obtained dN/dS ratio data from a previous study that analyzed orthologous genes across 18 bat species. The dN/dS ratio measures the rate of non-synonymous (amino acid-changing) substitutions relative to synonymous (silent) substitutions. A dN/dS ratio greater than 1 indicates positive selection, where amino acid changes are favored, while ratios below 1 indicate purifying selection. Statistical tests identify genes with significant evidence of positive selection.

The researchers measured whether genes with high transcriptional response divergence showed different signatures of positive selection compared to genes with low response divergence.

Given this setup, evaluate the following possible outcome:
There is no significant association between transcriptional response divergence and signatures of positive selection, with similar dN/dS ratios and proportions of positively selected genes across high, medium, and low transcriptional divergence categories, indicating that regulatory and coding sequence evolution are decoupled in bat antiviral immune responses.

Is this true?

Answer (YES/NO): NO